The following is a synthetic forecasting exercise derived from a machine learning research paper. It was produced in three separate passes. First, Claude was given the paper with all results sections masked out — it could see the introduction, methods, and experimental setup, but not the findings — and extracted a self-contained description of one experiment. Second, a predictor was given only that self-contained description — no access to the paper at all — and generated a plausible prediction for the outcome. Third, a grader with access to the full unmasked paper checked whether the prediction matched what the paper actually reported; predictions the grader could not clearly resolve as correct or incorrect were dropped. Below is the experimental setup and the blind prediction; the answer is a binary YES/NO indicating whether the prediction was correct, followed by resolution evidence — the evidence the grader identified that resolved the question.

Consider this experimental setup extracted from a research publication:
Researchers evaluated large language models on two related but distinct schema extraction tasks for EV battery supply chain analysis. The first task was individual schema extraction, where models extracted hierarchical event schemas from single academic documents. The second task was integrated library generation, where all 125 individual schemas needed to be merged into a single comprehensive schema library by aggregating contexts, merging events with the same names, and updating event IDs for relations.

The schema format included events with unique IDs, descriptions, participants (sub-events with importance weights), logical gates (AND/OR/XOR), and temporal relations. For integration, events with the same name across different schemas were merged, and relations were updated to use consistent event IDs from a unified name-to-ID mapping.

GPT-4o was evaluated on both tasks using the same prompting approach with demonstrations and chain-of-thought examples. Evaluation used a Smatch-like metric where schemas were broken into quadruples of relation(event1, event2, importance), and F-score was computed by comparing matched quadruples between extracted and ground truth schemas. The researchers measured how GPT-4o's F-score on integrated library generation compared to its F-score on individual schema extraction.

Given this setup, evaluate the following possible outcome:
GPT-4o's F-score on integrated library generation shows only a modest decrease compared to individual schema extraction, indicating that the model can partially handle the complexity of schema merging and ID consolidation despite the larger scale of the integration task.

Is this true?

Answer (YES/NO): NO